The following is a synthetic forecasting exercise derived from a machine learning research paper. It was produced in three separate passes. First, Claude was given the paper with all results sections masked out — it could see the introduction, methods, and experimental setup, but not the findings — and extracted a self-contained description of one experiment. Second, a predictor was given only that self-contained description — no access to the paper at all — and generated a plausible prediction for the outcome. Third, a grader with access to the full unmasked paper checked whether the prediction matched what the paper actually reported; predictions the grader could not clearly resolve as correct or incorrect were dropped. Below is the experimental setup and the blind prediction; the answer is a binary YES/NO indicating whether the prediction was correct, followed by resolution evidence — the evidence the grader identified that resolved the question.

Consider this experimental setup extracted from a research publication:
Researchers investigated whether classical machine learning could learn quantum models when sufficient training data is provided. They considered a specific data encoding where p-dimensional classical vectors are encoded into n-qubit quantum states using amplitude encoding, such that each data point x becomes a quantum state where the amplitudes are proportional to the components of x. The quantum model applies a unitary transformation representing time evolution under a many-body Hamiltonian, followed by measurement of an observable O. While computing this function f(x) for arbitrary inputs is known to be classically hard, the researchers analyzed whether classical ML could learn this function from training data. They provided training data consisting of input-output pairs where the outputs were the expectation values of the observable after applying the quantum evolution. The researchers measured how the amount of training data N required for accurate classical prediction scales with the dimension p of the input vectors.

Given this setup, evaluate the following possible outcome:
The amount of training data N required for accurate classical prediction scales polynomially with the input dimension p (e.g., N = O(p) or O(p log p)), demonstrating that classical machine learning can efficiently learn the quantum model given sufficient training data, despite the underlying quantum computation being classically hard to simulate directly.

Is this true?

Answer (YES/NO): YES